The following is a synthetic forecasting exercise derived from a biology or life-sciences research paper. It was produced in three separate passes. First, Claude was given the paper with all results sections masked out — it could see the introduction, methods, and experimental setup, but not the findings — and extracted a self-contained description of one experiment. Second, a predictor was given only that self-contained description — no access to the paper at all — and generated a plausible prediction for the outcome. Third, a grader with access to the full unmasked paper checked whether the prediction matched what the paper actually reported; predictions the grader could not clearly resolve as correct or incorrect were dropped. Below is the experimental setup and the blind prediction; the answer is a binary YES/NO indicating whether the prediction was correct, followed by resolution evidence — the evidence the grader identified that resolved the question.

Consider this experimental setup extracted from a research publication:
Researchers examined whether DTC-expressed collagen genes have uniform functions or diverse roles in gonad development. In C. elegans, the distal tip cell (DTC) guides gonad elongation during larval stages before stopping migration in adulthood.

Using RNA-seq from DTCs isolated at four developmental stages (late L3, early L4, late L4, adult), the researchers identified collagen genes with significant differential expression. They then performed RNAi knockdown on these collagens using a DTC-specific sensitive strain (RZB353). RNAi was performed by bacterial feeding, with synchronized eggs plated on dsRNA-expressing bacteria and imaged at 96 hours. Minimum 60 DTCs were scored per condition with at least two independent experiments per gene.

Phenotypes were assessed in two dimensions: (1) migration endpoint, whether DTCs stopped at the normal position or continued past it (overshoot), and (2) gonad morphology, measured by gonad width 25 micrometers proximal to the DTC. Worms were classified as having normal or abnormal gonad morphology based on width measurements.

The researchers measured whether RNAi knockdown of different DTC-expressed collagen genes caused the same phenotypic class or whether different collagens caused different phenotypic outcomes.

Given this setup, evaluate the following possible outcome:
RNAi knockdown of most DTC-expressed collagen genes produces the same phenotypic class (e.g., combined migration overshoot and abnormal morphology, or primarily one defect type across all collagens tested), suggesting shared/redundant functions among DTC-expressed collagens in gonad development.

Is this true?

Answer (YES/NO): NO